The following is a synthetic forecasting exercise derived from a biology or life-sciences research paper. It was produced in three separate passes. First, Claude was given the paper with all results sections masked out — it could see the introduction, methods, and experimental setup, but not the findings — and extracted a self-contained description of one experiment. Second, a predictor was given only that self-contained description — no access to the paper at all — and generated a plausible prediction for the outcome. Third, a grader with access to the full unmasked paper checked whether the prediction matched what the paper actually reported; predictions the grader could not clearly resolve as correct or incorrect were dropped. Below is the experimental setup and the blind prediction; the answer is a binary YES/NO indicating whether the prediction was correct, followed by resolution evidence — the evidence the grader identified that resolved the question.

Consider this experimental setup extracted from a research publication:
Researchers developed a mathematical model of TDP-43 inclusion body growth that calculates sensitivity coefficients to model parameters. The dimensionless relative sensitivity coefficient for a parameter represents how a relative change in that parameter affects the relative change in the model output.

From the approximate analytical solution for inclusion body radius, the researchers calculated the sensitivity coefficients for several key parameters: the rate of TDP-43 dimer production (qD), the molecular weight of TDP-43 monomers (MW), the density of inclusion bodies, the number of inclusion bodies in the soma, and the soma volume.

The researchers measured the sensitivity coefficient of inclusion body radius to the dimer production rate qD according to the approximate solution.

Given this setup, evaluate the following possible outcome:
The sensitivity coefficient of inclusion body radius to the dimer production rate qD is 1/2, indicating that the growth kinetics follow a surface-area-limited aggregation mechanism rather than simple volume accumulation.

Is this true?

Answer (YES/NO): NO